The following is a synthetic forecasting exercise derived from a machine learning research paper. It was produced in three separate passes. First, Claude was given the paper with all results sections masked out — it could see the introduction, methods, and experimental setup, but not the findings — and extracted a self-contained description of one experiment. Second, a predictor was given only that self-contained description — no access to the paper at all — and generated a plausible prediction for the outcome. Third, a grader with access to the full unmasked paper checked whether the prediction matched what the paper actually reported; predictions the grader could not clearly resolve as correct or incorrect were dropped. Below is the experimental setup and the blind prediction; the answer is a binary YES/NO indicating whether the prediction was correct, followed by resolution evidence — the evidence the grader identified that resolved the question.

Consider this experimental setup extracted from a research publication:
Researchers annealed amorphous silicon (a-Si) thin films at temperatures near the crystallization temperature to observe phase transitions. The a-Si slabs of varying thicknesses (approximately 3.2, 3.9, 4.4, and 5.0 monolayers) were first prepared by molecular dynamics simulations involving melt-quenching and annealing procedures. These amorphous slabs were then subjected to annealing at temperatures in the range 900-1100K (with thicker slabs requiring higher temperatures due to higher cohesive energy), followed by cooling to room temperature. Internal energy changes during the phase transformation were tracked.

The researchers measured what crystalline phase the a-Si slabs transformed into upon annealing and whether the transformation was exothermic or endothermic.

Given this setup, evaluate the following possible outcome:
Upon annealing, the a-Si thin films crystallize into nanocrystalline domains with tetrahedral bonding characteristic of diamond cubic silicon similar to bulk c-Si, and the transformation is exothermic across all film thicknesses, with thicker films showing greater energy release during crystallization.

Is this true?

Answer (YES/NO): NO